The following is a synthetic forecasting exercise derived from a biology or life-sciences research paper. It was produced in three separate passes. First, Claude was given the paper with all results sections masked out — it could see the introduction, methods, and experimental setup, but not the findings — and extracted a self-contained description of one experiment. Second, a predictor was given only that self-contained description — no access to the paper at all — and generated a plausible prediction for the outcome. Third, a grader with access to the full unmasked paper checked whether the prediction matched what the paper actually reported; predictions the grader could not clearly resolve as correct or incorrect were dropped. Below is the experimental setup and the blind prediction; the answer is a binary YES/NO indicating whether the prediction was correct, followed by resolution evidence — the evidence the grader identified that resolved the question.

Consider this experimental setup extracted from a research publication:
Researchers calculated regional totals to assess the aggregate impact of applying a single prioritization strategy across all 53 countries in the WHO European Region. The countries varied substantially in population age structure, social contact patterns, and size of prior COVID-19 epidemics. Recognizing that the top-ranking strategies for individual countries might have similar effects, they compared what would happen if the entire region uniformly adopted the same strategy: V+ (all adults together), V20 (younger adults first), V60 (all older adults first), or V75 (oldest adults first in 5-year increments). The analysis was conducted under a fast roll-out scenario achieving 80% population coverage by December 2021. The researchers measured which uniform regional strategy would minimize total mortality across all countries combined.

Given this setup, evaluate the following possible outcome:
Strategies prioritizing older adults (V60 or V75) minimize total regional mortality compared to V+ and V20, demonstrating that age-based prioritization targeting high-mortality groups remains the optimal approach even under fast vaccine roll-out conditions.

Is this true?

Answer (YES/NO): NO